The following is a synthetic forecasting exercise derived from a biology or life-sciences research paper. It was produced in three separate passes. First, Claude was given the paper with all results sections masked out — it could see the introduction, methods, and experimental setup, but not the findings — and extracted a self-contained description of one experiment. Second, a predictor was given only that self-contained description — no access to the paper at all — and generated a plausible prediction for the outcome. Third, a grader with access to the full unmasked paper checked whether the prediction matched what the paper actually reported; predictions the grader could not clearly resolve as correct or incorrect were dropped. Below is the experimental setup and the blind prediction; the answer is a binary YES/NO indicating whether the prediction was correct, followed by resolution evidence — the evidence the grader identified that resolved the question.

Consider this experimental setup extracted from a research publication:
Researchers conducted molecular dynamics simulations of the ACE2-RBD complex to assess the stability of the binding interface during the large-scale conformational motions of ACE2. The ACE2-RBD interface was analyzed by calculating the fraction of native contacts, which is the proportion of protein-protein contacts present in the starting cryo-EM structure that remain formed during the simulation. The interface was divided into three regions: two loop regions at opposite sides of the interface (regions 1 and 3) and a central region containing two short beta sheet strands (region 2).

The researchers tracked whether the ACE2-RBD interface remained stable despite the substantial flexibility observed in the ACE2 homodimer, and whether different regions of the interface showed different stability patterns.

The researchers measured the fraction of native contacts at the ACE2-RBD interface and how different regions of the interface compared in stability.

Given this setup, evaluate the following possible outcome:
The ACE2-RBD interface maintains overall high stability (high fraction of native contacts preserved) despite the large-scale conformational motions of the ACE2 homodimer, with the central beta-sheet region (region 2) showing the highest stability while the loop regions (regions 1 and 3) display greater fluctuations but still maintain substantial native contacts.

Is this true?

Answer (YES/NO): YES